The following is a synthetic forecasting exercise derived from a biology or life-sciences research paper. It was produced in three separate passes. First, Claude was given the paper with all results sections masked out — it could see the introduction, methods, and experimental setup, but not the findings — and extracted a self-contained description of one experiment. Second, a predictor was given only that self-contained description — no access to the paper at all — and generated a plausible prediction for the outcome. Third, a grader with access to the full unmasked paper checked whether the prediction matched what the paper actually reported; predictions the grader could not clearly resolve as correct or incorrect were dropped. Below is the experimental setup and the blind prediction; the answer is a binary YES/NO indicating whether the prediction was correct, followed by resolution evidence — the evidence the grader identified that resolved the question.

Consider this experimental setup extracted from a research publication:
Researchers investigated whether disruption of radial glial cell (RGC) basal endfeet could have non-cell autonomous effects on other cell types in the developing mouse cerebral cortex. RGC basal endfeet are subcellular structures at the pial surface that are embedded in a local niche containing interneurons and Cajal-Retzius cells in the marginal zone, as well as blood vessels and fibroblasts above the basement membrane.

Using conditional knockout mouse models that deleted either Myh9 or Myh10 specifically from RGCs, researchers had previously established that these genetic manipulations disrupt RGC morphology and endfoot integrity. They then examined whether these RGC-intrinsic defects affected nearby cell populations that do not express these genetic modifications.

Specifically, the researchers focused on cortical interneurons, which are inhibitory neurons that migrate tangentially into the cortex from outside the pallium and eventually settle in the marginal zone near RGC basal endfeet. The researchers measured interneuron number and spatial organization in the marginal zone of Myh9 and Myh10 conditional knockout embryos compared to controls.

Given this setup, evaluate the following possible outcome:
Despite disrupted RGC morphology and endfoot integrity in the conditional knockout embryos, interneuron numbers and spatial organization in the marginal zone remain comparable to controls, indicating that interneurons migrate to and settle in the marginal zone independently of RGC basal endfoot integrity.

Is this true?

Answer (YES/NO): NO